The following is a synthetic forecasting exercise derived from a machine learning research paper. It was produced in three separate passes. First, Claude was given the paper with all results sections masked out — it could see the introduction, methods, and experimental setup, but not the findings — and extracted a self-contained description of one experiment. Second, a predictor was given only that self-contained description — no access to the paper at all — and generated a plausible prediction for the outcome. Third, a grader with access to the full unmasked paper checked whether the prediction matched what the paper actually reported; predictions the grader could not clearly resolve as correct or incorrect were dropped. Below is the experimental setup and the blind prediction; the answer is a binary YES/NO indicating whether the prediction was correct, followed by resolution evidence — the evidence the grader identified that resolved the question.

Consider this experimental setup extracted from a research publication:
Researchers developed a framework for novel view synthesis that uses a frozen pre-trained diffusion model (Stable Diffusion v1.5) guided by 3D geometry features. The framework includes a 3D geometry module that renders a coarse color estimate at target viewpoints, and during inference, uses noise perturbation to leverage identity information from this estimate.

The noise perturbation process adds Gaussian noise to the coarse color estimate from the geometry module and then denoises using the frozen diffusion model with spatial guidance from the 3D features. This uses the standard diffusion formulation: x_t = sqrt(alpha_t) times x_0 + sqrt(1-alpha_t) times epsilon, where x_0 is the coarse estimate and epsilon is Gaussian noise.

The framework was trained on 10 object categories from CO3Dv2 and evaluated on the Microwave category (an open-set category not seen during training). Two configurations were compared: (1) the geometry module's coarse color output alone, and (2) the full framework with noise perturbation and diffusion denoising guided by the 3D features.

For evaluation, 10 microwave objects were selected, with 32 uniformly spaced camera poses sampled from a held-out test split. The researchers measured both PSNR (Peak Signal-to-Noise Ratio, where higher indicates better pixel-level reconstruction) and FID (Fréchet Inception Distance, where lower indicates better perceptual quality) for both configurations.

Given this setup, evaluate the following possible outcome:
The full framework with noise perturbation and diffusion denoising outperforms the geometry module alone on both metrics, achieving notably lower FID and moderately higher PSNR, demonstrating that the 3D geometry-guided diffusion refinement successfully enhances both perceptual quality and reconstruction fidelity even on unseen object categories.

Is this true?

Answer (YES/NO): NO